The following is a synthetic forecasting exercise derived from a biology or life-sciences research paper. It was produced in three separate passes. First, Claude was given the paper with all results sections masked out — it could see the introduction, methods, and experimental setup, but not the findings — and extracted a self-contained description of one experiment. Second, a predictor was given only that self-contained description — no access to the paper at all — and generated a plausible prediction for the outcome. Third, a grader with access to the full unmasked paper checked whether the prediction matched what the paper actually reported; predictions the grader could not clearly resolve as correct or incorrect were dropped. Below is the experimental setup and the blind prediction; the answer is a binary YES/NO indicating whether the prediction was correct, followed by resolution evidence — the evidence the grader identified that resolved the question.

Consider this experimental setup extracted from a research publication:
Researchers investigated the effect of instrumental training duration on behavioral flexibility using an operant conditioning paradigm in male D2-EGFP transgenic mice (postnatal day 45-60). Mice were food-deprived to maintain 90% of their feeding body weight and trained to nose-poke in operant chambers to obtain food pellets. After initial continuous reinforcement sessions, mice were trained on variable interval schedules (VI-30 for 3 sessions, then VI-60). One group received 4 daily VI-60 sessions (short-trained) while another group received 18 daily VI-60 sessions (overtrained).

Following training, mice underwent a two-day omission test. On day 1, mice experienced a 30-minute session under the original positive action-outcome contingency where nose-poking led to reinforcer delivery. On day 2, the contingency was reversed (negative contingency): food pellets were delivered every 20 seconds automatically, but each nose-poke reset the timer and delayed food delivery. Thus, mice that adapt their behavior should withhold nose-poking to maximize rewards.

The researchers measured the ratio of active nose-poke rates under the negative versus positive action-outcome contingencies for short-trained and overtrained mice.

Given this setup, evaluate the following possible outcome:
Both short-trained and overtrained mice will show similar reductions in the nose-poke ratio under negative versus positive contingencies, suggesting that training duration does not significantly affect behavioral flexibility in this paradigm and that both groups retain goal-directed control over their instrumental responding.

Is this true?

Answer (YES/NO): NO